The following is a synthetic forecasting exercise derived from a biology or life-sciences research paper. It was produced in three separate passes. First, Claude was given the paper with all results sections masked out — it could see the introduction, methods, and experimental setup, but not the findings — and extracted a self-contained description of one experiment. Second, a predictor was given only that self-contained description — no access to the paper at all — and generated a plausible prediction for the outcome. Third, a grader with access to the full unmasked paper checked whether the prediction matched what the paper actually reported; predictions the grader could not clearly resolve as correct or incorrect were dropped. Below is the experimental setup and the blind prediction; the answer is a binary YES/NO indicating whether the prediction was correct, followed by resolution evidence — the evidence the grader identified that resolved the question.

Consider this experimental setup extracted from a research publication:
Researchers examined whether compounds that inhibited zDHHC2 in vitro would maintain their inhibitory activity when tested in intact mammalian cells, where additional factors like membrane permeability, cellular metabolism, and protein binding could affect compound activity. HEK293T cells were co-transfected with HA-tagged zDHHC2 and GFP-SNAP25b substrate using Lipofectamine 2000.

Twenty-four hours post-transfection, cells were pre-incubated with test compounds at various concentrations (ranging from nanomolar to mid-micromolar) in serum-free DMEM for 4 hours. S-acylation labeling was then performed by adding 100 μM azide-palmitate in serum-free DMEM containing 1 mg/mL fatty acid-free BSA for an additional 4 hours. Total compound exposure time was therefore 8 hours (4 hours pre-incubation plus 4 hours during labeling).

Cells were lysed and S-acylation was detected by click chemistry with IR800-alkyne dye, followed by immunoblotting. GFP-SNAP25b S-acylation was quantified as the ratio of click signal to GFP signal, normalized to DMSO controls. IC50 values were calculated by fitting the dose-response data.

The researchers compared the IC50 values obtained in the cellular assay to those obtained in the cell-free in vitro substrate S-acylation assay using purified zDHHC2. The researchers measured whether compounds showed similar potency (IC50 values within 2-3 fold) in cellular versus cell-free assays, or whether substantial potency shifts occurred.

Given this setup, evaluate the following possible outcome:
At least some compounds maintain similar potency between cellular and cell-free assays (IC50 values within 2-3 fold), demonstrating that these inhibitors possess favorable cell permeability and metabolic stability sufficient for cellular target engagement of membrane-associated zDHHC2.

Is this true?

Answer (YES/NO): NO